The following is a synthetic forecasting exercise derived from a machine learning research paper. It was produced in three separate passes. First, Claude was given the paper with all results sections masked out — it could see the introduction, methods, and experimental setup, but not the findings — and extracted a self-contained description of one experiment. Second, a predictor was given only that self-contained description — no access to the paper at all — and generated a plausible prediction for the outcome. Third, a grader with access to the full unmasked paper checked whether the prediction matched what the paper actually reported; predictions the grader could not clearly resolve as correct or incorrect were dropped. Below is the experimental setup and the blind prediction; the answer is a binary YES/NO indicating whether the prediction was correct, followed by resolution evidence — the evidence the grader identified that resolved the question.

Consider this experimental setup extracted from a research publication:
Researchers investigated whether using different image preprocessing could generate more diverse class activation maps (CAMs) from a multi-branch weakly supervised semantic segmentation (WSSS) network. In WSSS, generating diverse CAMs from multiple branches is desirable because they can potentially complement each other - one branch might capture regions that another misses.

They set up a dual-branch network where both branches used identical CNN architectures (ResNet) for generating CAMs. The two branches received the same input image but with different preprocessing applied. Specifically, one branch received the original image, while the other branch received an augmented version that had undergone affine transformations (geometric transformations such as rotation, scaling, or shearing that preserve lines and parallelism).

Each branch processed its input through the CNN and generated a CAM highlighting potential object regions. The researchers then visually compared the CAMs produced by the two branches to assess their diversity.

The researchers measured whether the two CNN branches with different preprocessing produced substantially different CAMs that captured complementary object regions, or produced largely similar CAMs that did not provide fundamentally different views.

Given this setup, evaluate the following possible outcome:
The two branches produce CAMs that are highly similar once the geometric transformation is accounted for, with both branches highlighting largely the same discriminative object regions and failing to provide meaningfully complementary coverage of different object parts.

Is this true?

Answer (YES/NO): YES